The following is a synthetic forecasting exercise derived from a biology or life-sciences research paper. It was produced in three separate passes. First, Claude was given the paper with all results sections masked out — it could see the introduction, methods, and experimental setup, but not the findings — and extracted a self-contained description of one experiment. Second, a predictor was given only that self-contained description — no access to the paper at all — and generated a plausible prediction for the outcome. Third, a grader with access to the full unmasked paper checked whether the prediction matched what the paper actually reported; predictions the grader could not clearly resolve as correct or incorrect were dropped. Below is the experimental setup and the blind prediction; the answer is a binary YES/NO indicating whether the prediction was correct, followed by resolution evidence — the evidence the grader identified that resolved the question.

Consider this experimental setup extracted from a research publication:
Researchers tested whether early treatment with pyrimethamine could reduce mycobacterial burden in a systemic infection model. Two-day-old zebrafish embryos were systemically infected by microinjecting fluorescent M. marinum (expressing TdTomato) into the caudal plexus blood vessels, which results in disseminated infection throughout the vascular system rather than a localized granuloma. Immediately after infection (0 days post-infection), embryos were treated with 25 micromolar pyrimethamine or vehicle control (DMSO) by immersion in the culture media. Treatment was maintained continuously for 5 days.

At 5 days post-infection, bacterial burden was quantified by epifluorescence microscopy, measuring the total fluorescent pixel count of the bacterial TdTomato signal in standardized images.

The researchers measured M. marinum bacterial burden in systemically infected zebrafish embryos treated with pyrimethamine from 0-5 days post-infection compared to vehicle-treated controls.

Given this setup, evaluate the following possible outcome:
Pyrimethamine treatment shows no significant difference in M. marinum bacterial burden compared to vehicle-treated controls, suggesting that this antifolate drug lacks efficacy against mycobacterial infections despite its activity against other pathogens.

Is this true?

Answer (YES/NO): NO